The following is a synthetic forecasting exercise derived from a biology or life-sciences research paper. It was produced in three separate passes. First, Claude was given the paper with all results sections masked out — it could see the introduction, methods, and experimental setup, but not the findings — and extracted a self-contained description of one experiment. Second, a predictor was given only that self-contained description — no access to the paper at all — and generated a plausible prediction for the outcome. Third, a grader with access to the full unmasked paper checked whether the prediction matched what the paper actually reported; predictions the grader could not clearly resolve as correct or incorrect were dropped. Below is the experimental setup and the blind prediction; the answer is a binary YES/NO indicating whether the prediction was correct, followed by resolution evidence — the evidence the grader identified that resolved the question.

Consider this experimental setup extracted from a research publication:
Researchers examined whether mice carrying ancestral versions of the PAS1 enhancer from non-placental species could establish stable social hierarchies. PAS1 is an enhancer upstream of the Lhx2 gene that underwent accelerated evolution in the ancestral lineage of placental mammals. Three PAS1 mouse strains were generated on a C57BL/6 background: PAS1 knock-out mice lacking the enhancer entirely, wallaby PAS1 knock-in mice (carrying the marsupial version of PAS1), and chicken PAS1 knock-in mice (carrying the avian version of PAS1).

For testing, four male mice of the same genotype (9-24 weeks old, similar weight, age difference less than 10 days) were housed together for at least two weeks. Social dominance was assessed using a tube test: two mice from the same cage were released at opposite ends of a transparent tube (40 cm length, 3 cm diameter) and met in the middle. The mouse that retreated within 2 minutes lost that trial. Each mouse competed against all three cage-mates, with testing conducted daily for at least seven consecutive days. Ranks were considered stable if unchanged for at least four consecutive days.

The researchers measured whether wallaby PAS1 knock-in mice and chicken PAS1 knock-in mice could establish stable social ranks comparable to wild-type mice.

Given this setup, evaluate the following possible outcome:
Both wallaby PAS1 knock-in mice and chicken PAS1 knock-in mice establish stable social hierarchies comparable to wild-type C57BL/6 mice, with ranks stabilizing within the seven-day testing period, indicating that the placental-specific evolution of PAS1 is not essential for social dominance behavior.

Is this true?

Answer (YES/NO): YES